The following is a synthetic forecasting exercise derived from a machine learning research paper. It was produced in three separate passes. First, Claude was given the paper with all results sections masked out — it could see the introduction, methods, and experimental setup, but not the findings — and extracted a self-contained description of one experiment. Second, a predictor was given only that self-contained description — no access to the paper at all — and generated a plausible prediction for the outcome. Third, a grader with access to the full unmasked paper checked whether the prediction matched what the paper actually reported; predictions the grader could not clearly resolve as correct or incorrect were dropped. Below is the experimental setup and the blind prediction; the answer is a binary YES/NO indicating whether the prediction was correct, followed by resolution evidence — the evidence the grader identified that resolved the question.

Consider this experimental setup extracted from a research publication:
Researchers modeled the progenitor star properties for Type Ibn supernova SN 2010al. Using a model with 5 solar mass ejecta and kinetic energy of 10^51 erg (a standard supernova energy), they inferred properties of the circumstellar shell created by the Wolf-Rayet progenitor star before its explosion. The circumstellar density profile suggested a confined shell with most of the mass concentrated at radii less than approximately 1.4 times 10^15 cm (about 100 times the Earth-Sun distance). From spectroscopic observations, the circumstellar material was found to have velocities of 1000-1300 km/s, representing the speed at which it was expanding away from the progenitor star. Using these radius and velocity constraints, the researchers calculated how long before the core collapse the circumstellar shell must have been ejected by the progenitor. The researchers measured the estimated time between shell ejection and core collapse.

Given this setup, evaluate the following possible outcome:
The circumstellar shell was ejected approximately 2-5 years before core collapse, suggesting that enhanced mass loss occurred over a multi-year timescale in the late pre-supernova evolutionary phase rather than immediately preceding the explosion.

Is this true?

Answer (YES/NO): NO